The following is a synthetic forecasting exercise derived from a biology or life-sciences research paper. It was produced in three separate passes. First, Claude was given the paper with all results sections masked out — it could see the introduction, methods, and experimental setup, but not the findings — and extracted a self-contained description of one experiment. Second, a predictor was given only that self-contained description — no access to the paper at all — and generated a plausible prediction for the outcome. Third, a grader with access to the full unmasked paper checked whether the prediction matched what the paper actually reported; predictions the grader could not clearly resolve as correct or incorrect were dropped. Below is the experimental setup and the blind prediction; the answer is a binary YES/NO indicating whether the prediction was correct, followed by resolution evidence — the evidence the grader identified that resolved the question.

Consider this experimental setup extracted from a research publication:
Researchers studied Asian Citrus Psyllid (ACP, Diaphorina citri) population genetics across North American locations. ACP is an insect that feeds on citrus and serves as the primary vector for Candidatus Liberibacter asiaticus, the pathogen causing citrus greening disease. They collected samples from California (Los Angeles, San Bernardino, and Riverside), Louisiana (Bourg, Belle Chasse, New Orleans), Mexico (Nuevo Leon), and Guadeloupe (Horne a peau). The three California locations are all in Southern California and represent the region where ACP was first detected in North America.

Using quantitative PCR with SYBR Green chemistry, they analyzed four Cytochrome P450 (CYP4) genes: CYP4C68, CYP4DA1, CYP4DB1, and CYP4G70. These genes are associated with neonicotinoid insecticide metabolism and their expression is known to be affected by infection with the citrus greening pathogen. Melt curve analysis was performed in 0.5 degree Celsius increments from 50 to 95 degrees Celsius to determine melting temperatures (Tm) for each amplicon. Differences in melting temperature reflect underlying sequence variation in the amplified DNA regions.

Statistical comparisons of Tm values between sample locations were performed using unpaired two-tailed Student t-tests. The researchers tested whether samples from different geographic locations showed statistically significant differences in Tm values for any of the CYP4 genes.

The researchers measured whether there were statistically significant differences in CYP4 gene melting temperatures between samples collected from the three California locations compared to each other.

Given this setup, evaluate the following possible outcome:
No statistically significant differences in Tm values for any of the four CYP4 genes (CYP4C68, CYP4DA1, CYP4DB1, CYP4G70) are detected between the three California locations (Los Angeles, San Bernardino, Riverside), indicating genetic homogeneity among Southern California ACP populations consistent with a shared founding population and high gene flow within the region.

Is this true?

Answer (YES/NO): NO